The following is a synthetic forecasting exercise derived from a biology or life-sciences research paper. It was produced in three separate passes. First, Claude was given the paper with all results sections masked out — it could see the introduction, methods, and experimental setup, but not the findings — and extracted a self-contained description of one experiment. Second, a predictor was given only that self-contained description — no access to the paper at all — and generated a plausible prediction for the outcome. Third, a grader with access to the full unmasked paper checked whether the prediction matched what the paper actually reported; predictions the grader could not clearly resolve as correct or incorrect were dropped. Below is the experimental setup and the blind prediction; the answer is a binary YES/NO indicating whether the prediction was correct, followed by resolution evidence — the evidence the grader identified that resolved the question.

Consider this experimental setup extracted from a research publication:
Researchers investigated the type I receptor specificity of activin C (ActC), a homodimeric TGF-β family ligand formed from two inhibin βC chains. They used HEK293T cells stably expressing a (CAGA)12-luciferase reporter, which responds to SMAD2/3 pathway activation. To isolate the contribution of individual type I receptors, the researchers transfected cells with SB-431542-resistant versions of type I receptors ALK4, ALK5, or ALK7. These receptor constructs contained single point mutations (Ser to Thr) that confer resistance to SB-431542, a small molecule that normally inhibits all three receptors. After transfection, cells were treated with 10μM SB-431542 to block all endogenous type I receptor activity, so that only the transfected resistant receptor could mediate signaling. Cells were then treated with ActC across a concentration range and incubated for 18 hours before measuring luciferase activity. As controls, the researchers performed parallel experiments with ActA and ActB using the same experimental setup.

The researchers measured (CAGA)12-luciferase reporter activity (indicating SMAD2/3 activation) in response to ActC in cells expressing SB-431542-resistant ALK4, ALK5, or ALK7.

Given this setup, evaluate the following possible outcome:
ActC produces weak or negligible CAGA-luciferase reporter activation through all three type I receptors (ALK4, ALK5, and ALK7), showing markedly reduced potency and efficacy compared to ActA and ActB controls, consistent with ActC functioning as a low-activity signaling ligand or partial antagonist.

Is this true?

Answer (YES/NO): NO